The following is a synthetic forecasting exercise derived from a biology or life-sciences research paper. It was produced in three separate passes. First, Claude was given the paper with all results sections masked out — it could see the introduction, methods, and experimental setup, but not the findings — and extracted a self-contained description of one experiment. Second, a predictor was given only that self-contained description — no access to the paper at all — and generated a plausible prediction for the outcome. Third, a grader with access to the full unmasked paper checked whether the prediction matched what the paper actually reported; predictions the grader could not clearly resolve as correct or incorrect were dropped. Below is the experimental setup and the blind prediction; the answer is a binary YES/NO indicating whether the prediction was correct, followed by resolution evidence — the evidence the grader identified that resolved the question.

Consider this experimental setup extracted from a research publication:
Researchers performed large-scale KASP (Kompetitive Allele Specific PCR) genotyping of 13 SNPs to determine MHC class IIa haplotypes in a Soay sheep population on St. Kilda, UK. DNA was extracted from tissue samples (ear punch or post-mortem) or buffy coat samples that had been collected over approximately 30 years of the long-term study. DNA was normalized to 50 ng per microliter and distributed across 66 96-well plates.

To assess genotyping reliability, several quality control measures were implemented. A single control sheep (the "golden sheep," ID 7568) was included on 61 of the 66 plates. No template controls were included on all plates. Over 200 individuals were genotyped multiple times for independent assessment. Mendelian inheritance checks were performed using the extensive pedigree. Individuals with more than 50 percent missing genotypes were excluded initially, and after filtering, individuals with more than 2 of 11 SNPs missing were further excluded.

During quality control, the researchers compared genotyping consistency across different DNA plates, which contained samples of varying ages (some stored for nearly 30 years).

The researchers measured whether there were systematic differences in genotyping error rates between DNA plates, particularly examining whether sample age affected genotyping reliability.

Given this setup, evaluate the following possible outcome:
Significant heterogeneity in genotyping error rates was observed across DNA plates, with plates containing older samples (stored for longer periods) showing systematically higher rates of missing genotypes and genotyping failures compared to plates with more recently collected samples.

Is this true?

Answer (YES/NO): YES